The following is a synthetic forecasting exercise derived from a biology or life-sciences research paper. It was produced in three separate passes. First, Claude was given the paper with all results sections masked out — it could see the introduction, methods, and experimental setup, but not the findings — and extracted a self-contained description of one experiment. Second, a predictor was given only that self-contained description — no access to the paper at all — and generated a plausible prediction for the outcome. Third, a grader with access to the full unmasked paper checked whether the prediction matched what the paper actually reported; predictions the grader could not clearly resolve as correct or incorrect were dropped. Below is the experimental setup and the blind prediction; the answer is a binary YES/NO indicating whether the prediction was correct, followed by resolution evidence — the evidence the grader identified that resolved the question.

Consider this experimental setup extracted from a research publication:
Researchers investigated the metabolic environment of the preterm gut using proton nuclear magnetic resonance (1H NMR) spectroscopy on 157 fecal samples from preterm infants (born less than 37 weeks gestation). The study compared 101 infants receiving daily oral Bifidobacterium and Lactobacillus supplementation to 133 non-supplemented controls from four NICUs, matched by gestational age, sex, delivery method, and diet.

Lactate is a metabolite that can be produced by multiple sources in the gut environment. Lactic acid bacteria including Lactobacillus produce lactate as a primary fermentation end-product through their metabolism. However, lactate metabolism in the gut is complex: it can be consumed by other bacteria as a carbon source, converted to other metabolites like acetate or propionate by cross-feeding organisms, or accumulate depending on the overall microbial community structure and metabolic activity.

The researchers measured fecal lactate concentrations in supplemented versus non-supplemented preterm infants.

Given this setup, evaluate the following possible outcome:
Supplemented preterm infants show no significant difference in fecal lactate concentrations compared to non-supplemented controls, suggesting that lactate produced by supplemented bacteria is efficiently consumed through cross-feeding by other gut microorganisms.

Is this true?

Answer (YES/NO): NO